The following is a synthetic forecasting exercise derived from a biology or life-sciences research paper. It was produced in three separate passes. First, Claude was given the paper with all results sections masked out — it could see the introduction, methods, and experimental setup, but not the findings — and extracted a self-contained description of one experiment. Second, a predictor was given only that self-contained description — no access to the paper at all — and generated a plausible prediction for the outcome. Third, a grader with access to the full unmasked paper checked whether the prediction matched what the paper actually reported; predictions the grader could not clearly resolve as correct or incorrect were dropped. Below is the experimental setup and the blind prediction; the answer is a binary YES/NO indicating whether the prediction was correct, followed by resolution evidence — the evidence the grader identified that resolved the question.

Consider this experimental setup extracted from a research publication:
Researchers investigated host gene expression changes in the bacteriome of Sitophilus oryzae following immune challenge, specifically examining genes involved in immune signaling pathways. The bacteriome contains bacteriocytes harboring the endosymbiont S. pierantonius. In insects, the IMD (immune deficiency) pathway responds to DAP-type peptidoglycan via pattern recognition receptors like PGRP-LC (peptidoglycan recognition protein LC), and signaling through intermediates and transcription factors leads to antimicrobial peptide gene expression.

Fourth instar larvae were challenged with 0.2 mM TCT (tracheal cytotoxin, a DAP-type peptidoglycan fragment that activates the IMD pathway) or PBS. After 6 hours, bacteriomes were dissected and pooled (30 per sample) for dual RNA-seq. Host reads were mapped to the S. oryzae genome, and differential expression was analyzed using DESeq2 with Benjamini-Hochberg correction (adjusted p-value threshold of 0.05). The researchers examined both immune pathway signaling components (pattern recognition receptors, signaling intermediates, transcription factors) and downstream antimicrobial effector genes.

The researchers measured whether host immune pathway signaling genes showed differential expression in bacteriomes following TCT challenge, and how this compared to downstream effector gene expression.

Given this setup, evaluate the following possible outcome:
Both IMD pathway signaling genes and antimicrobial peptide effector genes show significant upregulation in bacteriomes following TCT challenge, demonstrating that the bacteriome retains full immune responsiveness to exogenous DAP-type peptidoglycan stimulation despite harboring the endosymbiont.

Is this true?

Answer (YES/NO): NO